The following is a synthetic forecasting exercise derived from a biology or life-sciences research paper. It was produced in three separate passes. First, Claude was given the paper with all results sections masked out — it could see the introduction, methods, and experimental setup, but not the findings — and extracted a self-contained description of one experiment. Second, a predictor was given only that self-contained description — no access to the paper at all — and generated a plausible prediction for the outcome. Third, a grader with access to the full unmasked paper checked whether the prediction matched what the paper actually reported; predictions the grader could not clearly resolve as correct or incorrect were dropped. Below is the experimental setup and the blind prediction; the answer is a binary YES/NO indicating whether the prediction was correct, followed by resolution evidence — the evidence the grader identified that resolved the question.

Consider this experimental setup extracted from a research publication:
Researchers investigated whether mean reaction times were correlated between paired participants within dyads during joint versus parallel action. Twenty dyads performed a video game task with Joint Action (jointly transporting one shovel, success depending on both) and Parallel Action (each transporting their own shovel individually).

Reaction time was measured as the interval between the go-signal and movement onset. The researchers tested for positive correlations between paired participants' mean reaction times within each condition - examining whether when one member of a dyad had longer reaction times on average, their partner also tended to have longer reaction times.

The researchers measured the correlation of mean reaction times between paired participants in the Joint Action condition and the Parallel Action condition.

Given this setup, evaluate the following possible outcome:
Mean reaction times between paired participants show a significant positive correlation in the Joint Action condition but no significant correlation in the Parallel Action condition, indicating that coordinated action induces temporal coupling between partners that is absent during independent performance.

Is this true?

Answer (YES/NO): NO